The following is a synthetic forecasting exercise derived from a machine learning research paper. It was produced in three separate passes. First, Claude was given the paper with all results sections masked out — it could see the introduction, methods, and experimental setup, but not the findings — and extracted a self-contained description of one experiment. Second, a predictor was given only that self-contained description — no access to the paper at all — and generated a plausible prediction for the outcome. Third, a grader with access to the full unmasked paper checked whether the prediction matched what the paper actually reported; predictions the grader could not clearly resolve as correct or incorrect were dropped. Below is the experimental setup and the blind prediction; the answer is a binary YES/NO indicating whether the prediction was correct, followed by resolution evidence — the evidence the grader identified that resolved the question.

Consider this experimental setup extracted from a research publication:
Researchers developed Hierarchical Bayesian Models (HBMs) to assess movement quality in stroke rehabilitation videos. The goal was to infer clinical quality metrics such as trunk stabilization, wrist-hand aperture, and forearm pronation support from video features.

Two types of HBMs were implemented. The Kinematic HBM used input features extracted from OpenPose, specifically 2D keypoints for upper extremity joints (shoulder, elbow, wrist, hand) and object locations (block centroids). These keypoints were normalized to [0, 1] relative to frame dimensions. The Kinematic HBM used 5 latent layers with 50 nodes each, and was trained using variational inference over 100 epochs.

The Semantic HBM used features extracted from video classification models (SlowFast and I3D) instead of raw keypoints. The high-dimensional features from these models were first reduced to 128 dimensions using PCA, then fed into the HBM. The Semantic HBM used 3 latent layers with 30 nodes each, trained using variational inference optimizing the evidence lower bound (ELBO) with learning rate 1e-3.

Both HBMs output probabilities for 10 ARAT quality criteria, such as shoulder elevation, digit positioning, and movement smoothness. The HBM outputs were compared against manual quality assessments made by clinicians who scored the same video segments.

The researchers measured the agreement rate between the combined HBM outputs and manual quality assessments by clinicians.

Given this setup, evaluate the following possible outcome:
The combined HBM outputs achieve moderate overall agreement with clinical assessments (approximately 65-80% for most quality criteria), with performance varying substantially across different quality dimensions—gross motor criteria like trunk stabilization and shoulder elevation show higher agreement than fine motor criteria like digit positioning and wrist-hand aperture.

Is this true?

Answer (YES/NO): NO